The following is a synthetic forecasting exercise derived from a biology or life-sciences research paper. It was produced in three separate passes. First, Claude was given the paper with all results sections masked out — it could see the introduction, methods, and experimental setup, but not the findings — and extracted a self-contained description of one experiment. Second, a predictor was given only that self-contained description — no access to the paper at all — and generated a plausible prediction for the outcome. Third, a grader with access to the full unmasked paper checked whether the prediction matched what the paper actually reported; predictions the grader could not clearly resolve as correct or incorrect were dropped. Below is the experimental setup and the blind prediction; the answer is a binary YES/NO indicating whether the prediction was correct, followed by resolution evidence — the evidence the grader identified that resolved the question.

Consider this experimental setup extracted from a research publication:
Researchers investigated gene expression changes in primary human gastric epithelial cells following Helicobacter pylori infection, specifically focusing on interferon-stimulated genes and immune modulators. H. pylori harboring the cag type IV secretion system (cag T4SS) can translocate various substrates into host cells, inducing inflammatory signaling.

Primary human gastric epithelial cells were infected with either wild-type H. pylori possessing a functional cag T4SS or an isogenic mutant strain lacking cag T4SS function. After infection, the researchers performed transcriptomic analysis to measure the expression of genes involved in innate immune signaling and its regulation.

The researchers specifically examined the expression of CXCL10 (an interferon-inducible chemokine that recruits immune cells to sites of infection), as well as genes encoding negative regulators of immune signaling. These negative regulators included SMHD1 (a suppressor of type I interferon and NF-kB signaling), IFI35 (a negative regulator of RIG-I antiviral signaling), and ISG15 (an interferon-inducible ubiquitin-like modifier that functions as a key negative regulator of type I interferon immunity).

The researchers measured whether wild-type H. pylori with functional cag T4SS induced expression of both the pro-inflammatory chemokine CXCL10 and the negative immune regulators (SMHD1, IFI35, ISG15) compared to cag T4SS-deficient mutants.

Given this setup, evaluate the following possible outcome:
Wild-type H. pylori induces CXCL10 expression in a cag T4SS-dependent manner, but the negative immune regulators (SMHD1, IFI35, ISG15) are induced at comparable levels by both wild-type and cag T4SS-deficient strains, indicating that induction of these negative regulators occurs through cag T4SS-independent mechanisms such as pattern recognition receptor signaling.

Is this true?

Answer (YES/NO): NO